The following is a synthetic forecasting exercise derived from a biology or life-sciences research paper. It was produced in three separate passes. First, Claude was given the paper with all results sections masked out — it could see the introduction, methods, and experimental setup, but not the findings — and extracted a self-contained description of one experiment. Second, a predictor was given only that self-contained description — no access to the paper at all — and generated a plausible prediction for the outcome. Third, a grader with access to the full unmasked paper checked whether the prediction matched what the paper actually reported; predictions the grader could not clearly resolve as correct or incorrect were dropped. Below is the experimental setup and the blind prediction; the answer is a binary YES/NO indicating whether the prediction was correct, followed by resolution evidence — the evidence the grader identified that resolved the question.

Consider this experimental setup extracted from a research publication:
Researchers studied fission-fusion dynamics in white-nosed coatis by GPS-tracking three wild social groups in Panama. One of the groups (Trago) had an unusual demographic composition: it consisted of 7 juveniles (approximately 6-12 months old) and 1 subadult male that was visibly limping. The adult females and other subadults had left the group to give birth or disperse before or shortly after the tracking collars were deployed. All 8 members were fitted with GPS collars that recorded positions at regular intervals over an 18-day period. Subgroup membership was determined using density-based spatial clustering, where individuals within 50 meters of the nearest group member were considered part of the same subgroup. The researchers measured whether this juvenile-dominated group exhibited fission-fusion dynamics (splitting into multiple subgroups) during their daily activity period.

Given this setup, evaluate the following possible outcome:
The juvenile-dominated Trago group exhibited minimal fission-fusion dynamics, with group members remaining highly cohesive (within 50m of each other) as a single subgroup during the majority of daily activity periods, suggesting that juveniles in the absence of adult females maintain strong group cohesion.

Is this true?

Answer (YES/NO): YES